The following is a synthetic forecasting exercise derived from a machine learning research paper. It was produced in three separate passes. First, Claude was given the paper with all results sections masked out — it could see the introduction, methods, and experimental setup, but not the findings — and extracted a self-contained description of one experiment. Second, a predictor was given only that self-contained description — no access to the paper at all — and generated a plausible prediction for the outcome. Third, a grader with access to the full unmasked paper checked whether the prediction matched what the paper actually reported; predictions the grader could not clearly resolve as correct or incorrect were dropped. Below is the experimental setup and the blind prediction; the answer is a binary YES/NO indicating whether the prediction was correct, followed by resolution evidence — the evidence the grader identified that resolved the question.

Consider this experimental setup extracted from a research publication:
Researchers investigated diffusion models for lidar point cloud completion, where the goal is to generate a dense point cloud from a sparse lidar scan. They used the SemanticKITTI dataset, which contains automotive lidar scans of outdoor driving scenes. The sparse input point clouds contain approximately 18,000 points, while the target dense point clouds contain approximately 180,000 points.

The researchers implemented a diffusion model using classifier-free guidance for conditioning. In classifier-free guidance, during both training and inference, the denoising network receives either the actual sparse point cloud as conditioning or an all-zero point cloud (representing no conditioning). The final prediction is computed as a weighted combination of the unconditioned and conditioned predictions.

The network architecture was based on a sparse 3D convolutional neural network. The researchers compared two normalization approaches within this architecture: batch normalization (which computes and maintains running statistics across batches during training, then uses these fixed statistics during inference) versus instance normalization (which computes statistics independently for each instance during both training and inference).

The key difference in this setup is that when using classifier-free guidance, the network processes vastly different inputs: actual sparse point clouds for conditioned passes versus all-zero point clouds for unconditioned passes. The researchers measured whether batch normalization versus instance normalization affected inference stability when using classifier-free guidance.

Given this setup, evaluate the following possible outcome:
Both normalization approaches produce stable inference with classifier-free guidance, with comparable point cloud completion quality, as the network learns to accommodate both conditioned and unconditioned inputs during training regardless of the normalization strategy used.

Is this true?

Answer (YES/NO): NO